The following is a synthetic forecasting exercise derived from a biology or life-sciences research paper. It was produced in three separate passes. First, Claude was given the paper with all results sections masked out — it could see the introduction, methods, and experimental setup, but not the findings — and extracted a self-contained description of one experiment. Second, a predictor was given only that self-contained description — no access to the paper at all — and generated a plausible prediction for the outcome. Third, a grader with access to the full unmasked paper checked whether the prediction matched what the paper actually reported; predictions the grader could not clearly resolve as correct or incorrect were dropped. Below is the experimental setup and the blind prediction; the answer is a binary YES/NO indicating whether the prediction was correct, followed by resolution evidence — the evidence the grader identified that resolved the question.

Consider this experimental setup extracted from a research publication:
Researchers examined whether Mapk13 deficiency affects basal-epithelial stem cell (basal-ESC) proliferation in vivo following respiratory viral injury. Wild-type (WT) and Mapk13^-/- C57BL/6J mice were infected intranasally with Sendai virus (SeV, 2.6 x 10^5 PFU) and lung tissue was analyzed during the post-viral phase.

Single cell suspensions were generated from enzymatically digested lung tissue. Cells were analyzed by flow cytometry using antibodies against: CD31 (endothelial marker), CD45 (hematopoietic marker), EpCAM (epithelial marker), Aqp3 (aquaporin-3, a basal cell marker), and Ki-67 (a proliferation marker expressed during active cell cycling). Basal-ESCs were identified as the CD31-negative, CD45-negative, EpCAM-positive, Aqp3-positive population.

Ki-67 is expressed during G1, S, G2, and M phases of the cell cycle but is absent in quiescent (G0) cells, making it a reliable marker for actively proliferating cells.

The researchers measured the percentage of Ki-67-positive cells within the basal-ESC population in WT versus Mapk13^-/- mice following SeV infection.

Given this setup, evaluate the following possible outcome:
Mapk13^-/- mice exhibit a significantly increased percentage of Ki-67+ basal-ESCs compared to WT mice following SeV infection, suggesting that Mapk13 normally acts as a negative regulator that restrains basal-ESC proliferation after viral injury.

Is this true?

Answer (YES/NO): NO